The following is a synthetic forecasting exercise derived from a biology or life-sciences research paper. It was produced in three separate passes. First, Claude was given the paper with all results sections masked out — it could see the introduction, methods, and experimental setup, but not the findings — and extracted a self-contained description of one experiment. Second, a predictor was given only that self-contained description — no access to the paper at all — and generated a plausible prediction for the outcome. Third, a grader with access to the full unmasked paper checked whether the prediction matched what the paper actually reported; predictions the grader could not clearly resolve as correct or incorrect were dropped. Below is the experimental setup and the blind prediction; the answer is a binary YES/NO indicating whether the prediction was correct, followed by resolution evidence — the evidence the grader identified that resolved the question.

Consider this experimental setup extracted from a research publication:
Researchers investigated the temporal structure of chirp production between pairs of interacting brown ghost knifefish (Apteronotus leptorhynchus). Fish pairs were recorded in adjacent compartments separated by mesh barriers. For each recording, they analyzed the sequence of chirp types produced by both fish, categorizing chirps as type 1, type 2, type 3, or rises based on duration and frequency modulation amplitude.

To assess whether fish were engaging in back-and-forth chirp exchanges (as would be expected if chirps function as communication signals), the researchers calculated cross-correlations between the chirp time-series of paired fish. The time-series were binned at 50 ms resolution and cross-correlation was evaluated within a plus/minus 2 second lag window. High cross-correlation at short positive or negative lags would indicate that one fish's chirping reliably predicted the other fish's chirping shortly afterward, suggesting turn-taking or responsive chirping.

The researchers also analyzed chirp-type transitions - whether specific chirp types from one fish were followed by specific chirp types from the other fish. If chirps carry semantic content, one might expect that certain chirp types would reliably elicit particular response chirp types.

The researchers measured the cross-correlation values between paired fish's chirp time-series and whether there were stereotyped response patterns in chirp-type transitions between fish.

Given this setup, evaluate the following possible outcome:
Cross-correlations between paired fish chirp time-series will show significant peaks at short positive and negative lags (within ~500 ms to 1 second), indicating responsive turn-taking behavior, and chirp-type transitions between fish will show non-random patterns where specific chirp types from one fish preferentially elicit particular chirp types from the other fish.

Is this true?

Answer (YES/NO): NO